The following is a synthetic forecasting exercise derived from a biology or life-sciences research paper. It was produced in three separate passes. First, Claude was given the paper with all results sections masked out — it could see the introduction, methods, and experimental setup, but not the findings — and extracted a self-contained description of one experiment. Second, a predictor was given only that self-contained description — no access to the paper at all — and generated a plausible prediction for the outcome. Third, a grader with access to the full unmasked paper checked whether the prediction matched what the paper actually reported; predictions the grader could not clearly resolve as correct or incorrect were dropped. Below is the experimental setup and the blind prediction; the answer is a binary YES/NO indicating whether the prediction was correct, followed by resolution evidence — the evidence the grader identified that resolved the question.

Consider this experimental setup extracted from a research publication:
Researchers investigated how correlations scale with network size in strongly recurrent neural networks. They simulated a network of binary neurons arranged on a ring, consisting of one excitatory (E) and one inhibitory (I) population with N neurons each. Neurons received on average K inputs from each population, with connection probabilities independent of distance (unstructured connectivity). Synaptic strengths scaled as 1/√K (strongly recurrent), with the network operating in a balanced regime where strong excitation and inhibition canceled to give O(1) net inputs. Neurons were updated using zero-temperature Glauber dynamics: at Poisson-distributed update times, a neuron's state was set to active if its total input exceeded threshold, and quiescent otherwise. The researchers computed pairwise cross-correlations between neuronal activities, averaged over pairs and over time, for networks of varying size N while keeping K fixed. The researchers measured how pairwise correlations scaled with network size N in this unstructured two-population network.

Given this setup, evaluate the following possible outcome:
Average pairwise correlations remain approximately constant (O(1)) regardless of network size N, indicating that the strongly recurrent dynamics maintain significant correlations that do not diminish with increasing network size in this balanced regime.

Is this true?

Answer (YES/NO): NO